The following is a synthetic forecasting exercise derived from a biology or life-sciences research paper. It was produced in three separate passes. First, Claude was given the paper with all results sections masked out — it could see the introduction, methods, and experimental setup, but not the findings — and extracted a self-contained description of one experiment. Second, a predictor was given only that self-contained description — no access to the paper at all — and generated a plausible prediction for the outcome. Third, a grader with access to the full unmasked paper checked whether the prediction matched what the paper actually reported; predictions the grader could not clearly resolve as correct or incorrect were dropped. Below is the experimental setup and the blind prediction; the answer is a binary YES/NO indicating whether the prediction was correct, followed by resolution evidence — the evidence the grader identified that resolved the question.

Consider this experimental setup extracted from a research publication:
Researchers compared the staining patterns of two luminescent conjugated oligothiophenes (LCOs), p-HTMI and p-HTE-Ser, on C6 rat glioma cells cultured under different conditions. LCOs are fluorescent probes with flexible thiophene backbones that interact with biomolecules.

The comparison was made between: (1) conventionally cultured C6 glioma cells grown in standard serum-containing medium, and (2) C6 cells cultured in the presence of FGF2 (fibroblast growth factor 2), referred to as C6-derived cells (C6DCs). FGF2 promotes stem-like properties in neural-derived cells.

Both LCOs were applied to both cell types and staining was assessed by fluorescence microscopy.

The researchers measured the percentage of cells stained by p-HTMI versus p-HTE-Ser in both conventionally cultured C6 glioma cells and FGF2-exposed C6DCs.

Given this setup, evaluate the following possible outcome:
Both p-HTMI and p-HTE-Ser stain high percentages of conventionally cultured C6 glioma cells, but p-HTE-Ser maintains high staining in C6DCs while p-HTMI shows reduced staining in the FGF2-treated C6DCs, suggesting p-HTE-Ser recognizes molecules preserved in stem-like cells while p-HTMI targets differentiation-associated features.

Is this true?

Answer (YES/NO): NO